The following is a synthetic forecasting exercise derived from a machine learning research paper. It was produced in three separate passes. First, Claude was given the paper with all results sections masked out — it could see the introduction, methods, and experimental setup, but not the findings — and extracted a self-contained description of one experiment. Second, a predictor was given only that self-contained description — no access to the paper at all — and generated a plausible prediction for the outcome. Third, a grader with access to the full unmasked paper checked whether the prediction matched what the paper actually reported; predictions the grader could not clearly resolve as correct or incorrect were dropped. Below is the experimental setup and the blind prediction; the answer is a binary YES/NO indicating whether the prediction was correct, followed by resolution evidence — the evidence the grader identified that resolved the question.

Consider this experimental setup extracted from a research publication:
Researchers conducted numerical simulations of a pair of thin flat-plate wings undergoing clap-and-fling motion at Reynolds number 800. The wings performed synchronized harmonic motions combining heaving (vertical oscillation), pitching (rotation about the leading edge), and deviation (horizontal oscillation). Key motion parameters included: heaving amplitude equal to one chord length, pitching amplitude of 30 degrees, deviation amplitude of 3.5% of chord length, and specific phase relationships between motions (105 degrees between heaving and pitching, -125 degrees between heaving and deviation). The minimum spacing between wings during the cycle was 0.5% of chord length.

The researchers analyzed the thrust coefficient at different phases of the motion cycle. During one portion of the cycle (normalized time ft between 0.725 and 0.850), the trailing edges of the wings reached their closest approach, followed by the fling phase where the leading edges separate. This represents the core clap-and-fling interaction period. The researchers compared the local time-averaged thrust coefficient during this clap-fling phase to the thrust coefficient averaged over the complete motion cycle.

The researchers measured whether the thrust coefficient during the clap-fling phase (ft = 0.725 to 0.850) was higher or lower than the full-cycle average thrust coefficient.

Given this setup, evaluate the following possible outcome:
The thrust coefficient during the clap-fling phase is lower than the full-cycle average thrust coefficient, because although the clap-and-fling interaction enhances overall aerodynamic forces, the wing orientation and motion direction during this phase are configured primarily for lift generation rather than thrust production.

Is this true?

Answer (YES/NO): NO